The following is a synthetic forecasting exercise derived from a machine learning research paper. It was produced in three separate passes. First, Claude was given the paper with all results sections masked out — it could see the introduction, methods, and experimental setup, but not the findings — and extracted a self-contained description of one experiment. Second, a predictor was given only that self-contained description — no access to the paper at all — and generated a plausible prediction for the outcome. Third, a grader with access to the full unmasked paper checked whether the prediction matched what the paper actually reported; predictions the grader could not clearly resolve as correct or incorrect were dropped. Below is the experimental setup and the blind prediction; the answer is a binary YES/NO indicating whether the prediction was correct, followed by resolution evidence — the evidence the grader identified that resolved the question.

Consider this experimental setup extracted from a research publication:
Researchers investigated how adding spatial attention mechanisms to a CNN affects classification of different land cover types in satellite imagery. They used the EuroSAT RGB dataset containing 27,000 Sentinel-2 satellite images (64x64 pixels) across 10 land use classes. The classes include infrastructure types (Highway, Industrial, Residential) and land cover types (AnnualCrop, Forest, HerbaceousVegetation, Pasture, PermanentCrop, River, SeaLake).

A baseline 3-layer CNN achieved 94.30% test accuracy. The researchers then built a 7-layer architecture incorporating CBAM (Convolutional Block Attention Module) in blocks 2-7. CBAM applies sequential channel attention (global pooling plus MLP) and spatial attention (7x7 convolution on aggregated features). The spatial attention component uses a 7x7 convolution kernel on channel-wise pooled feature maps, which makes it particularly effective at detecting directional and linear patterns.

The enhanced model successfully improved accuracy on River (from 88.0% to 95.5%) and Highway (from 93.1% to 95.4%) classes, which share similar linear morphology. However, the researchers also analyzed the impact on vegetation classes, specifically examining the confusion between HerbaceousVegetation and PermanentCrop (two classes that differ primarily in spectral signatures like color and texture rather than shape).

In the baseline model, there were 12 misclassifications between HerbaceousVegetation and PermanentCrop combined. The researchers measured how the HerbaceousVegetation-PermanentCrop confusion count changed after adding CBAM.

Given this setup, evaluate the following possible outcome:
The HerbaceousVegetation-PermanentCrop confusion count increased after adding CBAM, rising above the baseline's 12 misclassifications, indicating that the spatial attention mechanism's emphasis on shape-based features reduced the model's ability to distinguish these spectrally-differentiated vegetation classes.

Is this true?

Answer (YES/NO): YES